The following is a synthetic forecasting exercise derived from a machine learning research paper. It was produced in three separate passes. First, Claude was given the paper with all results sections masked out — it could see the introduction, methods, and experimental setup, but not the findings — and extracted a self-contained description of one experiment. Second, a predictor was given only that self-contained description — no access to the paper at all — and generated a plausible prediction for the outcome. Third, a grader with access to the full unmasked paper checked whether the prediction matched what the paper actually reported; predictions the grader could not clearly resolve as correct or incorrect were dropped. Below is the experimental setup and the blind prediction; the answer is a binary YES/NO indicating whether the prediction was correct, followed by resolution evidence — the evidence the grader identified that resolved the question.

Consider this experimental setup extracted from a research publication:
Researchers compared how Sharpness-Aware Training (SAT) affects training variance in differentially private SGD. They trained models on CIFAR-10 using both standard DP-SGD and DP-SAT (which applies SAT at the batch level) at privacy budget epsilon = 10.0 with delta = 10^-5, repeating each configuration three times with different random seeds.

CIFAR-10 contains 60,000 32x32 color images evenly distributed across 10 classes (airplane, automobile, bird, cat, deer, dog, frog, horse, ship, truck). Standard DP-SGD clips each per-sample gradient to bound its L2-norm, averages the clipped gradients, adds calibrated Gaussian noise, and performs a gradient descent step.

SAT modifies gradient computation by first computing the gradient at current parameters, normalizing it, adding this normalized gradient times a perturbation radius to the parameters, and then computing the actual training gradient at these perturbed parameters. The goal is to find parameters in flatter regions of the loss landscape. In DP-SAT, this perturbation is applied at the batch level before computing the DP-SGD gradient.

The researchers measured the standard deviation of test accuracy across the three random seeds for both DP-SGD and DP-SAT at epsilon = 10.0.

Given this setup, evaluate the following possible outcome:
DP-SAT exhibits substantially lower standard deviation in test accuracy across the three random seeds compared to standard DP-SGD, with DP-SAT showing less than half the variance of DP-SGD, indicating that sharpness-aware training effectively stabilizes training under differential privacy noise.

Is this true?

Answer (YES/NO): NO